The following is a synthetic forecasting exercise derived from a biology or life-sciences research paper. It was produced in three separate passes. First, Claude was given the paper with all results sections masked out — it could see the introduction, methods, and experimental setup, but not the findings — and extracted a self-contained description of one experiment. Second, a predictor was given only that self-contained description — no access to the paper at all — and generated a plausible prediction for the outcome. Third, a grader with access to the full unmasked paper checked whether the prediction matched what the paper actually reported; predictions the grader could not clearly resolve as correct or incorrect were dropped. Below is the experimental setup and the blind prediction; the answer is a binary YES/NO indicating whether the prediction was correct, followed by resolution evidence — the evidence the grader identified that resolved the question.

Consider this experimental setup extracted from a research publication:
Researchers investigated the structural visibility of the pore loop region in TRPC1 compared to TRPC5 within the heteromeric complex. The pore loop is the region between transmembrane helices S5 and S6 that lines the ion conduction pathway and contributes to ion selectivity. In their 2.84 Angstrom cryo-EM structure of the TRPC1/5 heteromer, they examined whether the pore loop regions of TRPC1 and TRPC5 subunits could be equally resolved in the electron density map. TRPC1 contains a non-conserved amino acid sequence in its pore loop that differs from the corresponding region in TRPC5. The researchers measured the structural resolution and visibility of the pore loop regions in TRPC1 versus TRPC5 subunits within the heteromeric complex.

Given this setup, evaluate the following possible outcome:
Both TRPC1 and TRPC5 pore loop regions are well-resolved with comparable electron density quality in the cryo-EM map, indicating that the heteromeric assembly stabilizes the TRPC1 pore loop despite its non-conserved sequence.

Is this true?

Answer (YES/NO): NO